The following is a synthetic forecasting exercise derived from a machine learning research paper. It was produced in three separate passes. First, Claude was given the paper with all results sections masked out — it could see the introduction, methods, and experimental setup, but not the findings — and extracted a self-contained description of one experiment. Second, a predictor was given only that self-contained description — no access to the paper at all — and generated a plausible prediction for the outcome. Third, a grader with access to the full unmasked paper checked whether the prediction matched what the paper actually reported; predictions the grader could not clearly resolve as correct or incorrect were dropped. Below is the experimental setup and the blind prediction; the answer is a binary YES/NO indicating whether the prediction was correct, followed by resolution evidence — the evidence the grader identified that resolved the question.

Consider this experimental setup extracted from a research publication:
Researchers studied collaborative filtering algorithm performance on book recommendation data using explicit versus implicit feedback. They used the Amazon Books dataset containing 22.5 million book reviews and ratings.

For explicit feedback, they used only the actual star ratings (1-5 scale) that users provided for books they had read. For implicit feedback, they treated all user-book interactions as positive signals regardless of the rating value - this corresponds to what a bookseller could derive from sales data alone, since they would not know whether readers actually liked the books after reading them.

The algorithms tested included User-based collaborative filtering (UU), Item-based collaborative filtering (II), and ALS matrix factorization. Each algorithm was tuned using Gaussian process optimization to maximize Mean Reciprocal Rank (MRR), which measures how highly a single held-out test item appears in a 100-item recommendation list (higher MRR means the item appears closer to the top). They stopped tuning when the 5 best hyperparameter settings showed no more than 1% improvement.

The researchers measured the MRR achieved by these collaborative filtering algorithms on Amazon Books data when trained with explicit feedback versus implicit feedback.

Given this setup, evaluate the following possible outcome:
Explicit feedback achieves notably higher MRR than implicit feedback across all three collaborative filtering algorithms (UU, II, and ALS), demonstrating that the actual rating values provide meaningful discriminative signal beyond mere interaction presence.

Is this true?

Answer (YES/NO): NO